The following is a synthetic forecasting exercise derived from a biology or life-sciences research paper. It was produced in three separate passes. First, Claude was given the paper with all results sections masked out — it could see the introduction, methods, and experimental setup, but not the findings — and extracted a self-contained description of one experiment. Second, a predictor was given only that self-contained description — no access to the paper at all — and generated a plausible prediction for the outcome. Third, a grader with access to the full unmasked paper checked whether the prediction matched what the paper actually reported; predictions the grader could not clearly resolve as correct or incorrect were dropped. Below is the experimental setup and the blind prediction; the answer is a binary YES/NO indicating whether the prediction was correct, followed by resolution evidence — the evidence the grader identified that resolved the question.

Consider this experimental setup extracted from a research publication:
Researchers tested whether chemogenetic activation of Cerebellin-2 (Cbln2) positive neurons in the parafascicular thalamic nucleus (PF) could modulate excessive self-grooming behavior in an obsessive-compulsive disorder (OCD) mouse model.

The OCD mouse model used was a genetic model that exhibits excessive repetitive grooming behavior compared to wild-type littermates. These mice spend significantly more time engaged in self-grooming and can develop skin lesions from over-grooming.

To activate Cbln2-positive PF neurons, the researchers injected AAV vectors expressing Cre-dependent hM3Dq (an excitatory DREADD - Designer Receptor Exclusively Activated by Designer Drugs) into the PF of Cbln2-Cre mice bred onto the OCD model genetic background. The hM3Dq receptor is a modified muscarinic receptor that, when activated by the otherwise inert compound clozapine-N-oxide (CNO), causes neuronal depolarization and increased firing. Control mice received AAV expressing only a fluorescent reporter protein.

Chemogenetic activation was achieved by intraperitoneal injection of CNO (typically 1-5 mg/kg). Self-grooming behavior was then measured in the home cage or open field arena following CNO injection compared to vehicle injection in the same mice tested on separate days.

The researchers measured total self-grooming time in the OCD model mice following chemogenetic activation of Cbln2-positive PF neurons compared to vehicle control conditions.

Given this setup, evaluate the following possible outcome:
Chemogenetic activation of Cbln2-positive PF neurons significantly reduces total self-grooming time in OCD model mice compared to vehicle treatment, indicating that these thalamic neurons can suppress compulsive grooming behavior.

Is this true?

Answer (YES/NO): YES